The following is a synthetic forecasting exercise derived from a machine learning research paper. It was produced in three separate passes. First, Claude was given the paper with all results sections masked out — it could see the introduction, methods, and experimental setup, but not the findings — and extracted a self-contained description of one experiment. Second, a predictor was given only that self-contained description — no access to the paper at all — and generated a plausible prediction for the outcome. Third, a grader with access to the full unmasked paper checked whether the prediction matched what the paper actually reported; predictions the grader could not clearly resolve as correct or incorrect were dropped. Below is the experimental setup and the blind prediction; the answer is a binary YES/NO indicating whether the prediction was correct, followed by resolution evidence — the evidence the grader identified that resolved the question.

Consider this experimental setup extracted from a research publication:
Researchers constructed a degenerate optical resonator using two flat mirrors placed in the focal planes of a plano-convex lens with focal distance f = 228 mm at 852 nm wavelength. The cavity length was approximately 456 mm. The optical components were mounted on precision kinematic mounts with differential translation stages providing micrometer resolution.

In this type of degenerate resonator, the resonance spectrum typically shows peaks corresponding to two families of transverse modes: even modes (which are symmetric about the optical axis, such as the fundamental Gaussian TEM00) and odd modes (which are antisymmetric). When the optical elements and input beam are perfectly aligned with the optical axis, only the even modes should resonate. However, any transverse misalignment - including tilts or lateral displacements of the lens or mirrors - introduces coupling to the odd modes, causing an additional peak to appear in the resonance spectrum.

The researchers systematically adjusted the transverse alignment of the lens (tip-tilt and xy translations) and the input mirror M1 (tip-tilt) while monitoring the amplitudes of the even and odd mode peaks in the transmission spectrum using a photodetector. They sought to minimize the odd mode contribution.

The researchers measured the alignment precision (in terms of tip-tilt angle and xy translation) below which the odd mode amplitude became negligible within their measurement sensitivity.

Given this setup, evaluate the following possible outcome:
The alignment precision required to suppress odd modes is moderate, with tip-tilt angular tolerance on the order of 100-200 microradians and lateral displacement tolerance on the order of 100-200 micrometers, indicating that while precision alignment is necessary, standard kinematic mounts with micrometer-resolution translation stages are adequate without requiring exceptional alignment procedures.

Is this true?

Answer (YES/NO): NO